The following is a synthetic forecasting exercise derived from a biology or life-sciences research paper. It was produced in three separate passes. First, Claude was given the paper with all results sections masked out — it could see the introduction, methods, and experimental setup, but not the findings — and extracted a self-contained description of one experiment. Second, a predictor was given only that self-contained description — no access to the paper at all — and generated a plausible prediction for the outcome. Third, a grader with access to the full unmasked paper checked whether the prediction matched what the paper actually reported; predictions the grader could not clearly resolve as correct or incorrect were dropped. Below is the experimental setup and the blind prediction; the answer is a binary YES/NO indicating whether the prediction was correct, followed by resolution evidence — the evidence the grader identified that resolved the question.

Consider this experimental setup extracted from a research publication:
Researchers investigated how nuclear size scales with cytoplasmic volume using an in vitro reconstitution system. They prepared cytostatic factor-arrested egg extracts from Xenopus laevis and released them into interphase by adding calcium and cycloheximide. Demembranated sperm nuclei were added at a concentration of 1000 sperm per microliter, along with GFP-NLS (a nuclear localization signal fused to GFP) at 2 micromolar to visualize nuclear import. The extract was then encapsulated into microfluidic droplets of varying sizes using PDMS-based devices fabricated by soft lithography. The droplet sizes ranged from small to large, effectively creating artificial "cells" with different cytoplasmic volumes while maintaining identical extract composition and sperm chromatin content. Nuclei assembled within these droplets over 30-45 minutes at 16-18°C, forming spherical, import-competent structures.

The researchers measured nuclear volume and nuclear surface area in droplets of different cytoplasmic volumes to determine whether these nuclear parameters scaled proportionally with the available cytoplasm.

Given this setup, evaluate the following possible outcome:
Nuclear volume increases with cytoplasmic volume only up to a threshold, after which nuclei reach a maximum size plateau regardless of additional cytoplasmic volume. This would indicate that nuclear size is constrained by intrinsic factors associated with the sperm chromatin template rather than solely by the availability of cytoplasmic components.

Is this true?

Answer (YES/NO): NO